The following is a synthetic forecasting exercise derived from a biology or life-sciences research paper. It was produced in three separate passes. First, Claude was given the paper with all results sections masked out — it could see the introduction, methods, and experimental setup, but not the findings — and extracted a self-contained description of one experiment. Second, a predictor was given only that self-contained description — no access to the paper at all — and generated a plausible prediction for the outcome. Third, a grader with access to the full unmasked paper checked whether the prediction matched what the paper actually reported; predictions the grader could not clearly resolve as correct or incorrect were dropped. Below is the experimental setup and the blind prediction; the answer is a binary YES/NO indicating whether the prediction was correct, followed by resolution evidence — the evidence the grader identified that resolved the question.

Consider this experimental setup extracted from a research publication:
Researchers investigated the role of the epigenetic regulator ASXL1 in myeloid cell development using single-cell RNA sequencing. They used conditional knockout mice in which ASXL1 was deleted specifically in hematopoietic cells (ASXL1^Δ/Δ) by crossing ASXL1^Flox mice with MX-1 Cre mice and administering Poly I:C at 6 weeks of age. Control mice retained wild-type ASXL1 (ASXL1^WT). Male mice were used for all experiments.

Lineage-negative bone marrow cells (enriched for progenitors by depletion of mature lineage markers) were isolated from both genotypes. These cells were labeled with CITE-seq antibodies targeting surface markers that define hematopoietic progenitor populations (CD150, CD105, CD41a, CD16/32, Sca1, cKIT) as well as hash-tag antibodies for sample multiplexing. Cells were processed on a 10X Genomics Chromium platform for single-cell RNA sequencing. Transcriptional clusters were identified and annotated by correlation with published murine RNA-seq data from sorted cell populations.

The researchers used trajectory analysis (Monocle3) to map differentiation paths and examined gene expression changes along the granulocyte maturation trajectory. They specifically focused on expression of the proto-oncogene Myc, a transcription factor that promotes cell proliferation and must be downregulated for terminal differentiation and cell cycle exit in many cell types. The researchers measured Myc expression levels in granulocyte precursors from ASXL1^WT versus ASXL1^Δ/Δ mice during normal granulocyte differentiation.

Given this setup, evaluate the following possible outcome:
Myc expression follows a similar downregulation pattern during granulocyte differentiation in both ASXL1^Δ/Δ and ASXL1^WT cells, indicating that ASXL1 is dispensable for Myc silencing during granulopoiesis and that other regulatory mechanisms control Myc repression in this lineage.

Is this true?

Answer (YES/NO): NO